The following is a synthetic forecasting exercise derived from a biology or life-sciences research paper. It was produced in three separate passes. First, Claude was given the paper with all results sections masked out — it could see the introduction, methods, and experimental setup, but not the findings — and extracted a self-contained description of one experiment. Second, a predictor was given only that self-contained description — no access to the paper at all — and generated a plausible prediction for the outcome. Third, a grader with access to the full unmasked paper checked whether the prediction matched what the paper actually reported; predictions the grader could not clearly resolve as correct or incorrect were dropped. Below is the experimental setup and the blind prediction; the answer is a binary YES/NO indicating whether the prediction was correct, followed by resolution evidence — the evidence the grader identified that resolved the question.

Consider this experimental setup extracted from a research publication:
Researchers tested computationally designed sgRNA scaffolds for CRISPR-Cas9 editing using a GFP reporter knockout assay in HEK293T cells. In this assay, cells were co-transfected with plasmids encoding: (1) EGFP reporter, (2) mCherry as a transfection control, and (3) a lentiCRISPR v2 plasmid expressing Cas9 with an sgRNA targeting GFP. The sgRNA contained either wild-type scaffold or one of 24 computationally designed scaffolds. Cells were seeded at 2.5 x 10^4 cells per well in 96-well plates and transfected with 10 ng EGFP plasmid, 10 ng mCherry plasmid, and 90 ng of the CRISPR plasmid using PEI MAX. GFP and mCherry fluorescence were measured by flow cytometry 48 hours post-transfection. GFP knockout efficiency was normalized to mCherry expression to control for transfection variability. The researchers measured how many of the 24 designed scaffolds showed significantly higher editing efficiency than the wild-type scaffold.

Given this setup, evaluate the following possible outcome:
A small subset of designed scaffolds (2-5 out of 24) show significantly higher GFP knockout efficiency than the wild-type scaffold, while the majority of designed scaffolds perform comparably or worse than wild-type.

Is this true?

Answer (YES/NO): NO